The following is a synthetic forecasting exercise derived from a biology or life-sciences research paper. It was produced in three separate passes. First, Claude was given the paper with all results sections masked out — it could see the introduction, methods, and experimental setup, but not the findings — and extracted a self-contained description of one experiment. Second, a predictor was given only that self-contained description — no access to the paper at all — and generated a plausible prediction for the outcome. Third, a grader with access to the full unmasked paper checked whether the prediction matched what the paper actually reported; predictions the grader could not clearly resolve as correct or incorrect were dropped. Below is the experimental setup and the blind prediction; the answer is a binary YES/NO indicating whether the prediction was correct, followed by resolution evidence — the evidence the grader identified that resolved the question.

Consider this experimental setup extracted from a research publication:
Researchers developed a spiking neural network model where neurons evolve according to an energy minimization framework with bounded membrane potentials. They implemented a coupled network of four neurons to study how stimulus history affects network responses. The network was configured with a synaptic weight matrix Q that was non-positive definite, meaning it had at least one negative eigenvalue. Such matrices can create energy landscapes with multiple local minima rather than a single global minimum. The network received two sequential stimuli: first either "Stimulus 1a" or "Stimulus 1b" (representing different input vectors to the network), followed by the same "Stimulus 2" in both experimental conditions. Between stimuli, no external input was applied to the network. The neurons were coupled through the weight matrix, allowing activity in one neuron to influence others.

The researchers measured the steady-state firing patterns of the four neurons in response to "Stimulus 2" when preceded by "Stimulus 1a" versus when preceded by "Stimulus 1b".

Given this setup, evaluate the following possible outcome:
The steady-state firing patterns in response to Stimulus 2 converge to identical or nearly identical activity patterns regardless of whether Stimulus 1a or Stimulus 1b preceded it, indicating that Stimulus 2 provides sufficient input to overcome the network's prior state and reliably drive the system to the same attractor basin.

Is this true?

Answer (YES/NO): NO